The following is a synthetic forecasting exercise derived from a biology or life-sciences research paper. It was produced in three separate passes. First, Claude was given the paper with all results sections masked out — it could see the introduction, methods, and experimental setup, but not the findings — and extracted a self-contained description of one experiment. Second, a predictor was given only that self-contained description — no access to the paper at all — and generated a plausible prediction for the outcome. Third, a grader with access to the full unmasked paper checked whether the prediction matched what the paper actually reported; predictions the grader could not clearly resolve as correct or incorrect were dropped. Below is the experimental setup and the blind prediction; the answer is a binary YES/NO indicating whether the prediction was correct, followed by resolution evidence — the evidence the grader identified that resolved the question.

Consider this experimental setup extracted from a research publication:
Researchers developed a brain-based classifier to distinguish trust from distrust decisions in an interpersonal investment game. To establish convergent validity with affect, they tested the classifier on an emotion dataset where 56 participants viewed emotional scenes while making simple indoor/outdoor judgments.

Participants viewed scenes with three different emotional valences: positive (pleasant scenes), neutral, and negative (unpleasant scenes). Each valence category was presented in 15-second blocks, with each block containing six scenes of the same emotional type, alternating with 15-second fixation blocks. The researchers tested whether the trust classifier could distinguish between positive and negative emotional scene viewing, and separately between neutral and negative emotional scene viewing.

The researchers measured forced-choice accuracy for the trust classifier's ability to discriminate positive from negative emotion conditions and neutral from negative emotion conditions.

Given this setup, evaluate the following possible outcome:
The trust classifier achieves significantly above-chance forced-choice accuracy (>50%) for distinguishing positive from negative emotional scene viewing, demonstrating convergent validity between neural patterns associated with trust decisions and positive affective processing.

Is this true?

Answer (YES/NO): NO